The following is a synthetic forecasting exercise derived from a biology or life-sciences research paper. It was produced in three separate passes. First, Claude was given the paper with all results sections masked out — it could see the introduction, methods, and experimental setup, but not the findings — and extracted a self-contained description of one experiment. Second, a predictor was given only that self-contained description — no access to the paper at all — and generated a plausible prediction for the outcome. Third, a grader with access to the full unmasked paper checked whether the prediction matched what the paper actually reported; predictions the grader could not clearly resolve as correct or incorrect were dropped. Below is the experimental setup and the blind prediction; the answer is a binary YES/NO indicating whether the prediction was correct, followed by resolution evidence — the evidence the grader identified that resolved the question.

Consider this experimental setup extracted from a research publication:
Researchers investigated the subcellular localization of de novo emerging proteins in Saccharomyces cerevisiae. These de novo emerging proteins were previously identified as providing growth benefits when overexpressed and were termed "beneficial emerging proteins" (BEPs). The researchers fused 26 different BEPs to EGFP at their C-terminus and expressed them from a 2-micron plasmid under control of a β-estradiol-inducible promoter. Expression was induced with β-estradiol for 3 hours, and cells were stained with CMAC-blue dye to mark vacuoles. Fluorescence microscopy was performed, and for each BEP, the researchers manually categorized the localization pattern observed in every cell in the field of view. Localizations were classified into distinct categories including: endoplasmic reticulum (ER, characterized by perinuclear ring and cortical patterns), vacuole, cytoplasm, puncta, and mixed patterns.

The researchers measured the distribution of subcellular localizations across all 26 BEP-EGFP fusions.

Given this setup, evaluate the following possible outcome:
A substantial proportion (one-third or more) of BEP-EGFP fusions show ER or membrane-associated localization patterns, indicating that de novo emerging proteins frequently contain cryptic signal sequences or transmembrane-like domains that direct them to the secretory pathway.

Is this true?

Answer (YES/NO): NO